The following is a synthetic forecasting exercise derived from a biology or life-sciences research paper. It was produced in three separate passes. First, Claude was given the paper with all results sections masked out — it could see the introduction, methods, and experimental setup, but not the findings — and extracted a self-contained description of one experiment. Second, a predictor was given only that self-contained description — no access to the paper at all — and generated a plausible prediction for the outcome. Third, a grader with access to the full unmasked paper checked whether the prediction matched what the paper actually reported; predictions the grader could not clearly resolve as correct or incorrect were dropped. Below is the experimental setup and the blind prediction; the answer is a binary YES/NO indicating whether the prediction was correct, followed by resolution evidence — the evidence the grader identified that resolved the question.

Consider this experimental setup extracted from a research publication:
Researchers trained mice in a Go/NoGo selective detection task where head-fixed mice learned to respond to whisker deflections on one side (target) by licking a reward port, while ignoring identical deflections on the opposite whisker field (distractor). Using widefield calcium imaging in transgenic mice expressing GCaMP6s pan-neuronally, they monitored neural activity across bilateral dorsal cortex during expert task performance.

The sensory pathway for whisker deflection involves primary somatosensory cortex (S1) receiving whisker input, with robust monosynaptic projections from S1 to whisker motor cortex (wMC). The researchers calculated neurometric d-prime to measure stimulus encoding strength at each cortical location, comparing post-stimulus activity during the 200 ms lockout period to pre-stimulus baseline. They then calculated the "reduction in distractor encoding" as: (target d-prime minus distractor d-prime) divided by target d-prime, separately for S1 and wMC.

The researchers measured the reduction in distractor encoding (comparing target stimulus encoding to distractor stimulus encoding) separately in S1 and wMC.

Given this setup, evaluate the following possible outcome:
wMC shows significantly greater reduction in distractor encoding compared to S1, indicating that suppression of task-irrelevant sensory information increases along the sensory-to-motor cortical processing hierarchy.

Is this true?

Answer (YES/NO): YES